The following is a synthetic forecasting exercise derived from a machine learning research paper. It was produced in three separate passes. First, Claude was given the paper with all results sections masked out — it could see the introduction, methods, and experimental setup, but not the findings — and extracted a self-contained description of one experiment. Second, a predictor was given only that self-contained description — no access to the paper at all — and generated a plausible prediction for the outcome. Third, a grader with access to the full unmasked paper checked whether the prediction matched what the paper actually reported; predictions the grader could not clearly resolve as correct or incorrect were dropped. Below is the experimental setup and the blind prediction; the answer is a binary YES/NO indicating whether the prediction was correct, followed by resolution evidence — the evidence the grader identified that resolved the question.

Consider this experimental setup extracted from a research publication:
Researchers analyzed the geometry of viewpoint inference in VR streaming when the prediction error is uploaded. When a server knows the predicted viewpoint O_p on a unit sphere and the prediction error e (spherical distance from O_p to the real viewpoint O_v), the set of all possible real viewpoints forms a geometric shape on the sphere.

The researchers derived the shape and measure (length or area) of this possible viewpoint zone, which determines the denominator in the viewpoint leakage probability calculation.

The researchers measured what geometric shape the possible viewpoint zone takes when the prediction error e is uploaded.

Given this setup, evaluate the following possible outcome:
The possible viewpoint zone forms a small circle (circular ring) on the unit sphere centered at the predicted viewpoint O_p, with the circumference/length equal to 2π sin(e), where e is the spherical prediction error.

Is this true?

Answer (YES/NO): NO